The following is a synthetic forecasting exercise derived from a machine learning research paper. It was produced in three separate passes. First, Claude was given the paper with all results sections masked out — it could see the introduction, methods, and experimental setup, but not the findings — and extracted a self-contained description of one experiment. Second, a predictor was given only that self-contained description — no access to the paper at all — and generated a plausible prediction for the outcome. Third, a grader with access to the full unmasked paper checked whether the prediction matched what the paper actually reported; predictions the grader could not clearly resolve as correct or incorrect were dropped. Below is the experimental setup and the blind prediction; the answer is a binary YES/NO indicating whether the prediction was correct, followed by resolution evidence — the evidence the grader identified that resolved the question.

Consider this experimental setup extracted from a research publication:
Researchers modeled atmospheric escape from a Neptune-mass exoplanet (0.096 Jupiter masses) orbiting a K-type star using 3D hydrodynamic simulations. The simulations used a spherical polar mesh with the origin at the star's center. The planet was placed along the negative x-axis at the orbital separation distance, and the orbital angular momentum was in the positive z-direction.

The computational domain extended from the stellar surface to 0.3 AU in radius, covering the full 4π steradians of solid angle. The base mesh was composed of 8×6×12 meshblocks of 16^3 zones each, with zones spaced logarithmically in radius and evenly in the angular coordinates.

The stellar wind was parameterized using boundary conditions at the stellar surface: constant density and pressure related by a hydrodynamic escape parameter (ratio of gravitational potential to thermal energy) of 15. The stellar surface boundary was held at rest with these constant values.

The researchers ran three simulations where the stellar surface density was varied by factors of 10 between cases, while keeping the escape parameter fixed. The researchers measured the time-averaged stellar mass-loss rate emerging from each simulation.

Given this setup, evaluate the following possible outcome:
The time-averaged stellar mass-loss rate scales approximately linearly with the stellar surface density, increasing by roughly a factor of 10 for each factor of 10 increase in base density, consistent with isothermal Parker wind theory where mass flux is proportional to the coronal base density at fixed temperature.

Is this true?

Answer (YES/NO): YES